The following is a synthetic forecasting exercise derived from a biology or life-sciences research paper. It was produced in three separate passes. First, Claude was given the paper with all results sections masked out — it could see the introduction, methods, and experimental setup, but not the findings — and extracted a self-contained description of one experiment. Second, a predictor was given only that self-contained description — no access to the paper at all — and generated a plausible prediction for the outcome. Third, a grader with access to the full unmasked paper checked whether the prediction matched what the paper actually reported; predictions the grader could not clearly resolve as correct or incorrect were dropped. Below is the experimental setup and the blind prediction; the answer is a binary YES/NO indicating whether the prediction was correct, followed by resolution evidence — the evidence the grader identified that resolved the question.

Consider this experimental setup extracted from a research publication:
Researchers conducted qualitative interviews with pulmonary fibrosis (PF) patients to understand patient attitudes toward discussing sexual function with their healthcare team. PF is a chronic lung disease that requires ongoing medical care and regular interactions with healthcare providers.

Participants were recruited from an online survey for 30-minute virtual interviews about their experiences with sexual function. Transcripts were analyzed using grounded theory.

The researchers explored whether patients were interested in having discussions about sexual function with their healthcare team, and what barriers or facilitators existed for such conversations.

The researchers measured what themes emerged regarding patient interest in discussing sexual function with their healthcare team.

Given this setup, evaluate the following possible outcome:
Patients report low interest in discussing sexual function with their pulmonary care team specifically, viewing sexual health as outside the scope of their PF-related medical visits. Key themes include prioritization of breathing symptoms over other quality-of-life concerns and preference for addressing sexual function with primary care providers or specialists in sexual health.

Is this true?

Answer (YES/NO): NO